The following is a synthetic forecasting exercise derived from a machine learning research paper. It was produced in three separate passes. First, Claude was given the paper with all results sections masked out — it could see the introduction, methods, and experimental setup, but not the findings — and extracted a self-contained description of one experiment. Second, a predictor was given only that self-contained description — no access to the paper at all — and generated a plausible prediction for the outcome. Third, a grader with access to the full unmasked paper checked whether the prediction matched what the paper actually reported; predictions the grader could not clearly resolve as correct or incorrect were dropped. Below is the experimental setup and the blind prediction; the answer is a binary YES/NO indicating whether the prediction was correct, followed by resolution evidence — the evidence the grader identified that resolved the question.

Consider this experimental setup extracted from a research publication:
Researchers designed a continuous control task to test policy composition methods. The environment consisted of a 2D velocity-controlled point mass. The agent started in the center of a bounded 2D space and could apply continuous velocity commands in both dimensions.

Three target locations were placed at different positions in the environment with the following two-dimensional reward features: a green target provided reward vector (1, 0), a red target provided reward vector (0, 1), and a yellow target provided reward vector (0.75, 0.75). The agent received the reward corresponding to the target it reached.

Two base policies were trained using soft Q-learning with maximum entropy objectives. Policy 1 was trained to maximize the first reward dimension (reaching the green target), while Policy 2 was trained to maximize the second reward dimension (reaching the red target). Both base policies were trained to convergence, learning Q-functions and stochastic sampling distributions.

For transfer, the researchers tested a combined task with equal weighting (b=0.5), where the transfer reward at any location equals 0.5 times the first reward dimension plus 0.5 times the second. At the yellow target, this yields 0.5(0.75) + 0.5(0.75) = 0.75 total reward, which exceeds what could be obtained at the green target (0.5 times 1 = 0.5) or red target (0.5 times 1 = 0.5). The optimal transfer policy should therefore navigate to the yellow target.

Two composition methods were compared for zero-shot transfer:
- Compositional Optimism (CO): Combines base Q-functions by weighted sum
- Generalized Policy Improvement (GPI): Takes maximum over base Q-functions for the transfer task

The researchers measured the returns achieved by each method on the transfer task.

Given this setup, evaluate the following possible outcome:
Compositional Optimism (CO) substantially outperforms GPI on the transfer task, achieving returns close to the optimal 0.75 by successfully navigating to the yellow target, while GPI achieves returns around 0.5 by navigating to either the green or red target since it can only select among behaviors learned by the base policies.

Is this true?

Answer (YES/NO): NO